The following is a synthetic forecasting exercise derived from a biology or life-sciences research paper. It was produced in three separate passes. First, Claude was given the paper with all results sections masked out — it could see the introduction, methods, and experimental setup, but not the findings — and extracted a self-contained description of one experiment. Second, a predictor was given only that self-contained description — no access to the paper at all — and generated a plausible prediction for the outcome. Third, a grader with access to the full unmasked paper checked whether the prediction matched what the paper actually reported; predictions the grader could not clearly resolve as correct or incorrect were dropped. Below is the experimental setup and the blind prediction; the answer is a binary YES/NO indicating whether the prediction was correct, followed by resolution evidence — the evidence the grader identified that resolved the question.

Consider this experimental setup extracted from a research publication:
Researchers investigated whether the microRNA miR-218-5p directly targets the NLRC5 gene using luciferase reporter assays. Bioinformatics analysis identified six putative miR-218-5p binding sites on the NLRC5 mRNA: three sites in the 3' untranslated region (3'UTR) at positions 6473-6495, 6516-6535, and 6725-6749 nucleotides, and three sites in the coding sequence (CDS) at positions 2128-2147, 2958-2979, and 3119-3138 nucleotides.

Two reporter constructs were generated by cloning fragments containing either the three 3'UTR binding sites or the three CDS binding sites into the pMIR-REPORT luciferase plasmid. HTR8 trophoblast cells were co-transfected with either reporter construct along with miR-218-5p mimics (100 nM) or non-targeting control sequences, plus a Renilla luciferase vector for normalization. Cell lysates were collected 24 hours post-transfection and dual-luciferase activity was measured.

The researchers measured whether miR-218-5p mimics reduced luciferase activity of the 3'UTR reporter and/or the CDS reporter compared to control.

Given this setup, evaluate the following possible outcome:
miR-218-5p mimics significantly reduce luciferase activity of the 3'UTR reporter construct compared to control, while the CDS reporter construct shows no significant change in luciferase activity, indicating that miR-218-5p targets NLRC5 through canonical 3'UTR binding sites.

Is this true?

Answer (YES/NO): NO